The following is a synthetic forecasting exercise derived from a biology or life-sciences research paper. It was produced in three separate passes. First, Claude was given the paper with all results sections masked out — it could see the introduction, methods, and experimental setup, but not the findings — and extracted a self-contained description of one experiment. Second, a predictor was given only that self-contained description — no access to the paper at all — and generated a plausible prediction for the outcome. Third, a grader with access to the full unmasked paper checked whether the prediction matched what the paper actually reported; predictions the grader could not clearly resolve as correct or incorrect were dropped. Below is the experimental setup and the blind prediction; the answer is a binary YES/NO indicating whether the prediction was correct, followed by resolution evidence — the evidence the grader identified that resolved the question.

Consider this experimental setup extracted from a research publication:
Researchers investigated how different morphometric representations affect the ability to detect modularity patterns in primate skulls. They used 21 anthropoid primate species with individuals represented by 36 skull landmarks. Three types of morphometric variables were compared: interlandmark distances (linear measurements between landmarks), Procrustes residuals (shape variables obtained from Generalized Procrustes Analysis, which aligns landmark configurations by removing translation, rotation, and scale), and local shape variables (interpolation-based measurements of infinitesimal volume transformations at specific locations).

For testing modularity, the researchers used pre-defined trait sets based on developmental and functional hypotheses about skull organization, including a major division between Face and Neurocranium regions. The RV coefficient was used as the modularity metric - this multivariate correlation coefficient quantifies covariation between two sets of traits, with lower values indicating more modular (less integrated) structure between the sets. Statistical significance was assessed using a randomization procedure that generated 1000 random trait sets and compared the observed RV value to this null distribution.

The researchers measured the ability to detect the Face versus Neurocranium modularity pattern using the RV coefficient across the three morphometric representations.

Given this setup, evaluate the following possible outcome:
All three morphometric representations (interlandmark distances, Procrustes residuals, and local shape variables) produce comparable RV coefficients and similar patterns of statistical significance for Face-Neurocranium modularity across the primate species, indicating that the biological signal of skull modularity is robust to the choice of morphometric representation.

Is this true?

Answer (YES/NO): NO